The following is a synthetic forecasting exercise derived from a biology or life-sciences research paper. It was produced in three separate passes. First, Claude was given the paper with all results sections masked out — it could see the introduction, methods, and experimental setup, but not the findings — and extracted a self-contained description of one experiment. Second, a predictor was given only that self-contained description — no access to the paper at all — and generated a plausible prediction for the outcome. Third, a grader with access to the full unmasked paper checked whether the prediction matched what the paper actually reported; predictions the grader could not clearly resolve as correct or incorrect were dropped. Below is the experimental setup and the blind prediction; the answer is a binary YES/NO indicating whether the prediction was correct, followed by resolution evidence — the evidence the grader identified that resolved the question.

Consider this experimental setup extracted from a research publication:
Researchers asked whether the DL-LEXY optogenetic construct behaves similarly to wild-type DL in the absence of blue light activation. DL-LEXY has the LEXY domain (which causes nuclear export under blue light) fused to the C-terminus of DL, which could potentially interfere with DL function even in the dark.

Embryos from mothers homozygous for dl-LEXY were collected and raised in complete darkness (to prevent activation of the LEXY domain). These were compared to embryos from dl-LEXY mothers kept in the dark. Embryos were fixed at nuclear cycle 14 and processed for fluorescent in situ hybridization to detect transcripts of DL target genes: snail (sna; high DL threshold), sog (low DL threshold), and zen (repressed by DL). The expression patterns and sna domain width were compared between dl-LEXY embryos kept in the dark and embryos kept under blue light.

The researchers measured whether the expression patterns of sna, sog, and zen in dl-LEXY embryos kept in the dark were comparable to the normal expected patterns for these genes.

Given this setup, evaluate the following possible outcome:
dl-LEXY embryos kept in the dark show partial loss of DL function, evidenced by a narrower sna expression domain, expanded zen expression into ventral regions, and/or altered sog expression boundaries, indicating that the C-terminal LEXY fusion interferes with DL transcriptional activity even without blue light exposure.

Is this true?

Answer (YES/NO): NO